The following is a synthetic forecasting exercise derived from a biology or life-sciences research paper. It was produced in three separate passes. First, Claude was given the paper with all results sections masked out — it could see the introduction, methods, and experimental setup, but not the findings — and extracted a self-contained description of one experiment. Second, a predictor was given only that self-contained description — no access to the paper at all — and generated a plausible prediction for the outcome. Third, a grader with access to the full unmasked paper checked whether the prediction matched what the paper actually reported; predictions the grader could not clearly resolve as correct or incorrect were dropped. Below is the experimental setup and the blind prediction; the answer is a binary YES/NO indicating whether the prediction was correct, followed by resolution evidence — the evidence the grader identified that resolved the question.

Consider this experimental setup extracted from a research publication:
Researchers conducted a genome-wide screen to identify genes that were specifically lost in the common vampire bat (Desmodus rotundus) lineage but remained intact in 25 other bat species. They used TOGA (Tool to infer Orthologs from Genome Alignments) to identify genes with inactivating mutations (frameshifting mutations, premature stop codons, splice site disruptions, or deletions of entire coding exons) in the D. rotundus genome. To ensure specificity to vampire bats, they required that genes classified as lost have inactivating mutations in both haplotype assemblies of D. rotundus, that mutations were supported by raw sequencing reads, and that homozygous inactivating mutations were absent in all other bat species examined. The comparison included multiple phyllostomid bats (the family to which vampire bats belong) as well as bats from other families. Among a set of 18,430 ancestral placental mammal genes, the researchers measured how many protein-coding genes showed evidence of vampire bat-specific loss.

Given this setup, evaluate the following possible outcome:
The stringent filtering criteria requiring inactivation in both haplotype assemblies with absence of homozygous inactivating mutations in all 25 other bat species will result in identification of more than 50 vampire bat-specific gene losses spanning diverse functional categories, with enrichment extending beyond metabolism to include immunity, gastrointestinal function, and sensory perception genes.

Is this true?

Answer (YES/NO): NO